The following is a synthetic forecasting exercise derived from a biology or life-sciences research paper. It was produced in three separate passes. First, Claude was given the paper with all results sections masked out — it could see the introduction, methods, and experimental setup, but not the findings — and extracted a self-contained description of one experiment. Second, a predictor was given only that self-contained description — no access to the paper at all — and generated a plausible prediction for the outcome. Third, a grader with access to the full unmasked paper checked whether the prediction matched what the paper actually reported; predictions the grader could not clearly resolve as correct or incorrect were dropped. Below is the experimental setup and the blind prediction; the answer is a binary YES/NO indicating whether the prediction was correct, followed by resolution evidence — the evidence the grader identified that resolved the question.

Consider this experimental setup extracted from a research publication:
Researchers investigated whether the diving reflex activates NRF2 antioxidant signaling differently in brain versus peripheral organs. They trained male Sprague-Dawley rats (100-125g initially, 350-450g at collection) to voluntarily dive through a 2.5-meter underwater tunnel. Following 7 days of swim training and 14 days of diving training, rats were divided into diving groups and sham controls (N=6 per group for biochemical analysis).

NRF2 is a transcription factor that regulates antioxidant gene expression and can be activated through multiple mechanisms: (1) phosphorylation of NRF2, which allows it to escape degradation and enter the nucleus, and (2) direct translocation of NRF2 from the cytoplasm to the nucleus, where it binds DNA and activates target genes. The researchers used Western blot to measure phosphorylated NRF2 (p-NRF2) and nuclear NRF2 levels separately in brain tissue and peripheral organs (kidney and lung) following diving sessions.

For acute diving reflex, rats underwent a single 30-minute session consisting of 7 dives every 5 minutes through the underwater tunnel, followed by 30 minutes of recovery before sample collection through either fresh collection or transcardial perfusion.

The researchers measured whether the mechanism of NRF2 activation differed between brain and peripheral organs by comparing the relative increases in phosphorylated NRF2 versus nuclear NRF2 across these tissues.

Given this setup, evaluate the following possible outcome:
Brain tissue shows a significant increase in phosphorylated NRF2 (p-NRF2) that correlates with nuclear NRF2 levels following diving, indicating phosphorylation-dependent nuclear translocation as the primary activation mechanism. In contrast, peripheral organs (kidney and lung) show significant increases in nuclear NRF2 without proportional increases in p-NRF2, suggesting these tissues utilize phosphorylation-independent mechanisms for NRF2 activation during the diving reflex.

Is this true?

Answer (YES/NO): NO